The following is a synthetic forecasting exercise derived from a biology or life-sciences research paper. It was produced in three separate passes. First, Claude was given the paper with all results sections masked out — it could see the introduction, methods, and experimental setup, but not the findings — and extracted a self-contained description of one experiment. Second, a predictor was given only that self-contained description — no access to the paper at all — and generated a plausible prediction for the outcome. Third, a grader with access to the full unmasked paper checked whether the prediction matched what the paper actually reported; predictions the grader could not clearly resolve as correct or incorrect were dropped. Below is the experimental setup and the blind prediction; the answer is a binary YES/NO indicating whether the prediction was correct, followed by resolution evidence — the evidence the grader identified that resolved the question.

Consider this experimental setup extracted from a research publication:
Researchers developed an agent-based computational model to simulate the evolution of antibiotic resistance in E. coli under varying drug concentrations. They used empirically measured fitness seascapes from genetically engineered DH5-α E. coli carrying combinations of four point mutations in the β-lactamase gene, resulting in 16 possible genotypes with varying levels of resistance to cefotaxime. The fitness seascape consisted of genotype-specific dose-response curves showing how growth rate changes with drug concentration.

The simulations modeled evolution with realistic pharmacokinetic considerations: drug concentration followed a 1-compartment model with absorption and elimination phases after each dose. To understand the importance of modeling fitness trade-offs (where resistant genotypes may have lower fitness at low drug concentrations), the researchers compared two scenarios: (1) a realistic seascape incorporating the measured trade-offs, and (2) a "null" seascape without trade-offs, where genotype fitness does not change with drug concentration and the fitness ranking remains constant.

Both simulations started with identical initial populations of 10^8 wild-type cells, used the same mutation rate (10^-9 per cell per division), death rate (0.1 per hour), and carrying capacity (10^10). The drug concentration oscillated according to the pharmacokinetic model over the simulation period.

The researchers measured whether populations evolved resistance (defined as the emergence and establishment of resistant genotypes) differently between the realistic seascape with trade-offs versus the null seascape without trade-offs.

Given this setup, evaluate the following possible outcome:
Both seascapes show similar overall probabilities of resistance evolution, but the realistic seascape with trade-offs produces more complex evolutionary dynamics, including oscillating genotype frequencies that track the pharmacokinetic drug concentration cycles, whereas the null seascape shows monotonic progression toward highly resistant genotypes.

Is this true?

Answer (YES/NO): NO